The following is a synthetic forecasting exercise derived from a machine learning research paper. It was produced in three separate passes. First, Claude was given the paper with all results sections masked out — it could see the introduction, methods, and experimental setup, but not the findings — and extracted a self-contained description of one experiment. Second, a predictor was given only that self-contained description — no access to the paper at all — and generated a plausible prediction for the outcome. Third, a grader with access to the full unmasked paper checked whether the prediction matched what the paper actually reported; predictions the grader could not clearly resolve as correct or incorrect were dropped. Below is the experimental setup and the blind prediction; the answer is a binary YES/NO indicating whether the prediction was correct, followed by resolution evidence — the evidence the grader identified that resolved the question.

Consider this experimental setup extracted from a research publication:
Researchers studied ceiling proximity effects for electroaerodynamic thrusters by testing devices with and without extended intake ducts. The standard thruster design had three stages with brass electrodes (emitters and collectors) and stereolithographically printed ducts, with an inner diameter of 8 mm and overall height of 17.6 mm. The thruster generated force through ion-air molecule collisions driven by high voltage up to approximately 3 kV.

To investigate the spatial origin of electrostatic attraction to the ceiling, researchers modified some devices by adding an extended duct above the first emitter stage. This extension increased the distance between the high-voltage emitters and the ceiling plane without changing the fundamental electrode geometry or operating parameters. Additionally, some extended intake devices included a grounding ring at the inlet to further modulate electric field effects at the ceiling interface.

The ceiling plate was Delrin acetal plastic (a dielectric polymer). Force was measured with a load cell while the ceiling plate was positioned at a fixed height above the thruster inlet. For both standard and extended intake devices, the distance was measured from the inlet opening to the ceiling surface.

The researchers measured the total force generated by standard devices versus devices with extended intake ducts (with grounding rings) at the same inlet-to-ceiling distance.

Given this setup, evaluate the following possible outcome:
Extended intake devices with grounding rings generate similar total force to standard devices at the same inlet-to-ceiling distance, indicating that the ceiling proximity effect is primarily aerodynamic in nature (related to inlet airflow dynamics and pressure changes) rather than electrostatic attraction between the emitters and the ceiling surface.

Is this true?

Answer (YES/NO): NO